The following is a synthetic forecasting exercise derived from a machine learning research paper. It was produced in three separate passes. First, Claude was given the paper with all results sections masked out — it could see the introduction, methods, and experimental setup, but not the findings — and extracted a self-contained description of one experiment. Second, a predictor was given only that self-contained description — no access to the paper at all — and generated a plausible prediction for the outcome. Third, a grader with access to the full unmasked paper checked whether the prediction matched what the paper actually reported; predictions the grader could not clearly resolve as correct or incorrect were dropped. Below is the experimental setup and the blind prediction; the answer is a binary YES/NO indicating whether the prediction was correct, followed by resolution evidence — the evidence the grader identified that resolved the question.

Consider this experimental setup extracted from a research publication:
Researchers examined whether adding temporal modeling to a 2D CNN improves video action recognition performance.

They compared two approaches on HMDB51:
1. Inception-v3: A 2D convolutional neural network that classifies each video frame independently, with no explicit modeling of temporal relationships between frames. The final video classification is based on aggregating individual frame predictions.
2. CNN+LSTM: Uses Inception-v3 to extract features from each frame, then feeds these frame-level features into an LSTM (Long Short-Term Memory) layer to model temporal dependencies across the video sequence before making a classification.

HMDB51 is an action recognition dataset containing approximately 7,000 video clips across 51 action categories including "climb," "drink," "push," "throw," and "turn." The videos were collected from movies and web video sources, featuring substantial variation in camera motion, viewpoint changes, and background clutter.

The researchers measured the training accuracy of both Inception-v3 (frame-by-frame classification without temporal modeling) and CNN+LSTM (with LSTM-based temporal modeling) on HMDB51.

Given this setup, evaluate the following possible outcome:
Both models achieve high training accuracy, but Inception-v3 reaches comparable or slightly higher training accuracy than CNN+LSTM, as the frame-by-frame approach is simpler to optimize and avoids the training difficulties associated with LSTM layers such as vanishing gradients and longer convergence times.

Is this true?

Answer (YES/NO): NO